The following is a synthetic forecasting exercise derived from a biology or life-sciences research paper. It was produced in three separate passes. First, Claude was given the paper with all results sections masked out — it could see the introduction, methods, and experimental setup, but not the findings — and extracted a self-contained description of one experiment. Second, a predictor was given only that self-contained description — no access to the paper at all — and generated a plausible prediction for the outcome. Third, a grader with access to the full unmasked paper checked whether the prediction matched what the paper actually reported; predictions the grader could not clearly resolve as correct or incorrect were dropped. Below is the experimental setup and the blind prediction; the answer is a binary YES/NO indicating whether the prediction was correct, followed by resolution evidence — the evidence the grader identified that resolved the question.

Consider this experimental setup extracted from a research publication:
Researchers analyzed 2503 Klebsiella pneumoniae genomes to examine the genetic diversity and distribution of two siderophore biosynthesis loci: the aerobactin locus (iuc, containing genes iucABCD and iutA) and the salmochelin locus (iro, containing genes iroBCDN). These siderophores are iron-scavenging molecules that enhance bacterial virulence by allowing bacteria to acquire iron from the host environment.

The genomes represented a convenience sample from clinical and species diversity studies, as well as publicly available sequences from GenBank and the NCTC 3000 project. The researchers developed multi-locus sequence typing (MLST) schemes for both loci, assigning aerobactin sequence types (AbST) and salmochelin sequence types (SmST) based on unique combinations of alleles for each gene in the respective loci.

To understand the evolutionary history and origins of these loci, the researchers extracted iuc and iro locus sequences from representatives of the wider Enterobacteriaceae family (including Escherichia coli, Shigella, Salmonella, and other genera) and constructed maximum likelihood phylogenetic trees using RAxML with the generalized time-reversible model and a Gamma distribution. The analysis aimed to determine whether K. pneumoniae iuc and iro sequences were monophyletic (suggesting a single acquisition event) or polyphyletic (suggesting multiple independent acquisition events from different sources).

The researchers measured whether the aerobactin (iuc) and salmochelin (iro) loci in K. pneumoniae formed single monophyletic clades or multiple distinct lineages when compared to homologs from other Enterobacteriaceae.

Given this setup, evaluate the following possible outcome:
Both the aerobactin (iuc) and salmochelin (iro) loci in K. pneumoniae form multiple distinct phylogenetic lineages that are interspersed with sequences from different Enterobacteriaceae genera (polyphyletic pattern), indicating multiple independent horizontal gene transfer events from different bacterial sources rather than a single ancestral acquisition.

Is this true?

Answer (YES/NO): YES